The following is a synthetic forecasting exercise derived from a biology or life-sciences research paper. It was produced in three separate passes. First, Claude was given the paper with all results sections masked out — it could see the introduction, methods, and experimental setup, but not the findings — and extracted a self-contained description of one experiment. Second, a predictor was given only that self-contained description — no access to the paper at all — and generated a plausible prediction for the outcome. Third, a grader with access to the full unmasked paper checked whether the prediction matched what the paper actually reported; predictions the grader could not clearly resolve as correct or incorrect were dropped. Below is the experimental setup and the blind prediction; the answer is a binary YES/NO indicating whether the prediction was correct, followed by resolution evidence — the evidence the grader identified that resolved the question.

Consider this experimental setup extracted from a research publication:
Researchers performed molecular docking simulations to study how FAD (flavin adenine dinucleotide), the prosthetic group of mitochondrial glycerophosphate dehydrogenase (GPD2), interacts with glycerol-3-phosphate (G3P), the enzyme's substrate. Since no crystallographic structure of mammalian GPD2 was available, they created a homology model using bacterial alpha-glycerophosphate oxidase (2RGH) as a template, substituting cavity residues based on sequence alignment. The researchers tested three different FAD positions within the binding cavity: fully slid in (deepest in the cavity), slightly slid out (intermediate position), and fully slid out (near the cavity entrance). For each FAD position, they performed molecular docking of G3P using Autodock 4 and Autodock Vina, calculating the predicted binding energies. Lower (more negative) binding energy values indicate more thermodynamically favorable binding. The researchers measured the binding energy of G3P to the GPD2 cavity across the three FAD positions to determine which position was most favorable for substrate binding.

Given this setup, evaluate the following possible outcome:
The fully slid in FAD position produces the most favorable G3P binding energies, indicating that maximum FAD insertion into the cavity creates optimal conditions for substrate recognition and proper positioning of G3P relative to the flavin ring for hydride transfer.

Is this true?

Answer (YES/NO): YES